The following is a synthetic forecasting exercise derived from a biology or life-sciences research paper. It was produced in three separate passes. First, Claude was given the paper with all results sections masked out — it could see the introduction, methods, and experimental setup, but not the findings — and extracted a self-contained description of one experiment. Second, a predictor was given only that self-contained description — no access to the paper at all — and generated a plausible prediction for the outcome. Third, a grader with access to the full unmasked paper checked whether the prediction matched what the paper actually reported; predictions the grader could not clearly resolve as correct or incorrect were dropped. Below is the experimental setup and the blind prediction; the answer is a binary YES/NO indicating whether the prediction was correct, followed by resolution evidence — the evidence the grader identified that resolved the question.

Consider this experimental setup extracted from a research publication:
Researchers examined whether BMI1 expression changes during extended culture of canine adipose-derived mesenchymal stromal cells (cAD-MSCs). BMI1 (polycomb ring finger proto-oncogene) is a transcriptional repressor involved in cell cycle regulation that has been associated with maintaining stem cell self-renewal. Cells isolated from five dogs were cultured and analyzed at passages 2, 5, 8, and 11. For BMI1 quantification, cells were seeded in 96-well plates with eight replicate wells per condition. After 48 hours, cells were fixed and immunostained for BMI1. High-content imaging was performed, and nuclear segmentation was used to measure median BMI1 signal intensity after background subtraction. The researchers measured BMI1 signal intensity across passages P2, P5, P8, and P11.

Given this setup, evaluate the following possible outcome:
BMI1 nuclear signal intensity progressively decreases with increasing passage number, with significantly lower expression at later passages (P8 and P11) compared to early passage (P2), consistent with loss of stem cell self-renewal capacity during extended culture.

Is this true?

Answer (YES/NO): NO